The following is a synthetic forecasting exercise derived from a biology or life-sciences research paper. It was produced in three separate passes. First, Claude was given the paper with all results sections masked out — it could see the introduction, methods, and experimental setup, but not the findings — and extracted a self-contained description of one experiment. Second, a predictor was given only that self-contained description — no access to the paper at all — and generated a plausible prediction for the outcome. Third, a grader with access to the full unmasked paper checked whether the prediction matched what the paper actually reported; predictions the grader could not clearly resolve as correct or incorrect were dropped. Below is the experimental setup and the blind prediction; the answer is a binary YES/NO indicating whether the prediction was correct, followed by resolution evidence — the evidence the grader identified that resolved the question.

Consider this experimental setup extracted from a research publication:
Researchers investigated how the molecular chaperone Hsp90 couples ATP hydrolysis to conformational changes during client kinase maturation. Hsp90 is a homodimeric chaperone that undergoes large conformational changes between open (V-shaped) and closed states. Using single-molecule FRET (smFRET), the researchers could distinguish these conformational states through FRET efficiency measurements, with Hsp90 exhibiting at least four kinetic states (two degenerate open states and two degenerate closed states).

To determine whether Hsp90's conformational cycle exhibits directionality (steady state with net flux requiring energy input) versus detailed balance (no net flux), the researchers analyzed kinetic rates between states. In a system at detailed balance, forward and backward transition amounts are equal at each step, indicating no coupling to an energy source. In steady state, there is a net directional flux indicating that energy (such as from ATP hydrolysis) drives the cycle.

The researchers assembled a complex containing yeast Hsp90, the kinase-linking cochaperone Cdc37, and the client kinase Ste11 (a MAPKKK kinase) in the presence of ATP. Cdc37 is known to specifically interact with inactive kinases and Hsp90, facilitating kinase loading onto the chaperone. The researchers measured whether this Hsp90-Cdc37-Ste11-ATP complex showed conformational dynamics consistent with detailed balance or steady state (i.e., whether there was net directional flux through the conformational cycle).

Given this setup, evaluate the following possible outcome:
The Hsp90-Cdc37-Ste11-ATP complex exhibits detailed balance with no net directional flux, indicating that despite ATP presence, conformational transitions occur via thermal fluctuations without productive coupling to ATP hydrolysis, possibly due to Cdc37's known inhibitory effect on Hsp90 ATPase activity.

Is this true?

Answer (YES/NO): YES